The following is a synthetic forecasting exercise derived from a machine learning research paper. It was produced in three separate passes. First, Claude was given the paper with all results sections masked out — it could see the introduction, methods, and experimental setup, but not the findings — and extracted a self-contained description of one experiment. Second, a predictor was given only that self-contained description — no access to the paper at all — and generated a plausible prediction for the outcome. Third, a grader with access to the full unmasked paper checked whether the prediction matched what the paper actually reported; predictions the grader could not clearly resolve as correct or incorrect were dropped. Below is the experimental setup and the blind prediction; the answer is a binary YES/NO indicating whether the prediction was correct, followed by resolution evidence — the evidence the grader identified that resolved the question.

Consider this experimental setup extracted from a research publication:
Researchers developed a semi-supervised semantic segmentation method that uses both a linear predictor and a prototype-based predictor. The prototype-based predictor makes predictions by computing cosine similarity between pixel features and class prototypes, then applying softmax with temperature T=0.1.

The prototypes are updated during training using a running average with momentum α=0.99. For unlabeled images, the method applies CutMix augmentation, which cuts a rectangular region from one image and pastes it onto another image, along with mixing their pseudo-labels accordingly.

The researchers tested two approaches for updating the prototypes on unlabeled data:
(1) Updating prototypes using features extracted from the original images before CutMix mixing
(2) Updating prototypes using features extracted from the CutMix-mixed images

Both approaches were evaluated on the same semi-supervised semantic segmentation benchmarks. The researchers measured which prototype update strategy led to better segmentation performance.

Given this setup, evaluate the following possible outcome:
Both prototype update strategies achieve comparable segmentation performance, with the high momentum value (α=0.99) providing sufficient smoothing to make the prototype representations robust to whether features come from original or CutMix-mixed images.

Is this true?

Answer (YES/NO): NO